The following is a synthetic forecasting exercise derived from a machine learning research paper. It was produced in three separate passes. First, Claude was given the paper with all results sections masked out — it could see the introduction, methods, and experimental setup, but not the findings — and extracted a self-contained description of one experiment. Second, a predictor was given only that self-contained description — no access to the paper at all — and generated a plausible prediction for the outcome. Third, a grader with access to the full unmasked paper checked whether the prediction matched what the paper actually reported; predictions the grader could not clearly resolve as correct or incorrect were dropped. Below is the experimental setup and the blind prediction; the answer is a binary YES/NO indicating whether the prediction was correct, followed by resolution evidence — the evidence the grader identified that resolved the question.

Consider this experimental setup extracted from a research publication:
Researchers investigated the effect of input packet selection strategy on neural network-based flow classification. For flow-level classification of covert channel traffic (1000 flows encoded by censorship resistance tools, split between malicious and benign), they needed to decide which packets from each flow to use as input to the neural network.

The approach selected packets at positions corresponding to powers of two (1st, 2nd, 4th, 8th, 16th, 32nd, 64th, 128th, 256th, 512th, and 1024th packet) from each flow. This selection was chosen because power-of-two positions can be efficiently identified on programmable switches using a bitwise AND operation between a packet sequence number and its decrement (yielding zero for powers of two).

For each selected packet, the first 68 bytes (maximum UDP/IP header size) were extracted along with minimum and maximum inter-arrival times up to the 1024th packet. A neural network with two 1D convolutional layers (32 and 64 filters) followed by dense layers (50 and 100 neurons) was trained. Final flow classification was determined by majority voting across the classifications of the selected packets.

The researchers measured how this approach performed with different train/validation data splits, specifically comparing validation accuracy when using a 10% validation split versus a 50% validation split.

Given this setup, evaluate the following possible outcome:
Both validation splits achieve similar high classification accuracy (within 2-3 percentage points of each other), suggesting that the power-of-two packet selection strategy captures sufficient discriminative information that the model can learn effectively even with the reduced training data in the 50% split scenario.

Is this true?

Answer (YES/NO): NO